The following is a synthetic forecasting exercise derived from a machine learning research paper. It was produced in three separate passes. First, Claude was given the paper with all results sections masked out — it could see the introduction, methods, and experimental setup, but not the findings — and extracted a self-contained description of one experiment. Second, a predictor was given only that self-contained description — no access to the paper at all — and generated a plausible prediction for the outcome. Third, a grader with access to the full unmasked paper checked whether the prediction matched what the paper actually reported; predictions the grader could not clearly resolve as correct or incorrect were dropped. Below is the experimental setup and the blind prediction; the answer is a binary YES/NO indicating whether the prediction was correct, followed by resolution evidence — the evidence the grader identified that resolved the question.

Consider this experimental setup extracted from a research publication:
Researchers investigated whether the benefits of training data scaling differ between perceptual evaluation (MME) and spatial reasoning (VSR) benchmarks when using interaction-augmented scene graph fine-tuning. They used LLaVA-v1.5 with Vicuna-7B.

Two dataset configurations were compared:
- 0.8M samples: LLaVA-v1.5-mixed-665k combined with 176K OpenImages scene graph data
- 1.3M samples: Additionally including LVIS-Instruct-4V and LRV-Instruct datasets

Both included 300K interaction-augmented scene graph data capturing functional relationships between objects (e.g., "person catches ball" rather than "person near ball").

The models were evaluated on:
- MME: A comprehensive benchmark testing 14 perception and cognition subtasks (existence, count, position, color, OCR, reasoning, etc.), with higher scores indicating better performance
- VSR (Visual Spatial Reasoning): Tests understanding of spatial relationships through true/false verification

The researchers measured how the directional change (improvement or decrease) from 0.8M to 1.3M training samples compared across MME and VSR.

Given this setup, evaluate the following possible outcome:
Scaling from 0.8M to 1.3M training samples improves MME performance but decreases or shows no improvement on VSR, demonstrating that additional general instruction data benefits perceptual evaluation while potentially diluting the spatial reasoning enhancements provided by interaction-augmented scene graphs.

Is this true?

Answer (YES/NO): NO